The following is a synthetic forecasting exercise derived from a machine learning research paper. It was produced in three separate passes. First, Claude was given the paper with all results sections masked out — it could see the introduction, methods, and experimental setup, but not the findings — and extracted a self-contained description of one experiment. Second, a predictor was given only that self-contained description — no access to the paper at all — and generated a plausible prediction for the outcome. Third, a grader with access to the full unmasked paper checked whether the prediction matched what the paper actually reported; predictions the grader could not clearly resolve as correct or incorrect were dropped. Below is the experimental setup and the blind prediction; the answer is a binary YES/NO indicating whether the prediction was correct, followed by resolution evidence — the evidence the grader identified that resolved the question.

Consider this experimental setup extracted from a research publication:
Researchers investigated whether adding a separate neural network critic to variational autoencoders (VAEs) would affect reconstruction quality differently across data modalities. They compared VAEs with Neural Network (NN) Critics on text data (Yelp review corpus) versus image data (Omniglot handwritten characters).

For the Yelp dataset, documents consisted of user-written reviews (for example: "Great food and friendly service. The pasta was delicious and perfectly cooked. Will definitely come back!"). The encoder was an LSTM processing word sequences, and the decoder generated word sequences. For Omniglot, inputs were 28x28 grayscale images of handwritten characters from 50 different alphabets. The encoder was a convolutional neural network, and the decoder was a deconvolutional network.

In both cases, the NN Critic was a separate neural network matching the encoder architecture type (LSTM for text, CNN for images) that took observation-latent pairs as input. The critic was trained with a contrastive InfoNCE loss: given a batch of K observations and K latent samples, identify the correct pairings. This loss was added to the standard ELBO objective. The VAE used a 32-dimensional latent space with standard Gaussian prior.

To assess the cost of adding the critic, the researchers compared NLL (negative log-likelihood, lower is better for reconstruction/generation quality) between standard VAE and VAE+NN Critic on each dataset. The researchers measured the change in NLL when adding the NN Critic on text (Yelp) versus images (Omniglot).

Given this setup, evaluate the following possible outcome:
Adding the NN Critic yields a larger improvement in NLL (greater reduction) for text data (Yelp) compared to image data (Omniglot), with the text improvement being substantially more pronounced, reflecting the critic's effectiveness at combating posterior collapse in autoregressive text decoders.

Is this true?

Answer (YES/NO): NO